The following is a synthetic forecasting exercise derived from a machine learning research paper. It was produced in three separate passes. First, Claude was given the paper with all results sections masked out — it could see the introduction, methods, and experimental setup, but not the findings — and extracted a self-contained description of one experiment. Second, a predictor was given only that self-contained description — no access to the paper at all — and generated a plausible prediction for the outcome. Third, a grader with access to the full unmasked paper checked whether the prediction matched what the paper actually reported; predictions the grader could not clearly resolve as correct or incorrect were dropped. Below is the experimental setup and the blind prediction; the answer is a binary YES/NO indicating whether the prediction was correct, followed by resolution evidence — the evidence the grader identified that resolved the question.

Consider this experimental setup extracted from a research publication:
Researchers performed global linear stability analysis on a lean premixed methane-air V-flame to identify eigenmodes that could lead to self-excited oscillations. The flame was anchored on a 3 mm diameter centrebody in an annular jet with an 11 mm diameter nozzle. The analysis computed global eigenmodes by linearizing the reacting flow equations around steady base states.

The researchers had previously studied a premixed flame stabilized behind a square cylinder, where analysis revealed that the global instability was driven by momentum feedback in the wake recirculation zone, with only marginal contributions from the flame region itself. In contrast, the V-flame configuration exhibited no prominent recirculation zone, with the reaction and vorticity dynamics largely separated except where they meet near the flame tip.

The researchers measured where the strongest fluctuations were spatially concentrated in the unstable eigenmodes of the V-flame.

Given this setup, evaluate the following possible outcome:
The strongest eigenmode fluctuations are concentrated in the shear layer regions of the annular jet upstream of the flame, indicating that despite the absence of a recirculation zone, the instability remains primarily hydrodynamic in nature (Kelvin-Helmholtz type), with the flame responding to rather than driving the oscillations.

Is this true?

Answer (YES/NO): NO